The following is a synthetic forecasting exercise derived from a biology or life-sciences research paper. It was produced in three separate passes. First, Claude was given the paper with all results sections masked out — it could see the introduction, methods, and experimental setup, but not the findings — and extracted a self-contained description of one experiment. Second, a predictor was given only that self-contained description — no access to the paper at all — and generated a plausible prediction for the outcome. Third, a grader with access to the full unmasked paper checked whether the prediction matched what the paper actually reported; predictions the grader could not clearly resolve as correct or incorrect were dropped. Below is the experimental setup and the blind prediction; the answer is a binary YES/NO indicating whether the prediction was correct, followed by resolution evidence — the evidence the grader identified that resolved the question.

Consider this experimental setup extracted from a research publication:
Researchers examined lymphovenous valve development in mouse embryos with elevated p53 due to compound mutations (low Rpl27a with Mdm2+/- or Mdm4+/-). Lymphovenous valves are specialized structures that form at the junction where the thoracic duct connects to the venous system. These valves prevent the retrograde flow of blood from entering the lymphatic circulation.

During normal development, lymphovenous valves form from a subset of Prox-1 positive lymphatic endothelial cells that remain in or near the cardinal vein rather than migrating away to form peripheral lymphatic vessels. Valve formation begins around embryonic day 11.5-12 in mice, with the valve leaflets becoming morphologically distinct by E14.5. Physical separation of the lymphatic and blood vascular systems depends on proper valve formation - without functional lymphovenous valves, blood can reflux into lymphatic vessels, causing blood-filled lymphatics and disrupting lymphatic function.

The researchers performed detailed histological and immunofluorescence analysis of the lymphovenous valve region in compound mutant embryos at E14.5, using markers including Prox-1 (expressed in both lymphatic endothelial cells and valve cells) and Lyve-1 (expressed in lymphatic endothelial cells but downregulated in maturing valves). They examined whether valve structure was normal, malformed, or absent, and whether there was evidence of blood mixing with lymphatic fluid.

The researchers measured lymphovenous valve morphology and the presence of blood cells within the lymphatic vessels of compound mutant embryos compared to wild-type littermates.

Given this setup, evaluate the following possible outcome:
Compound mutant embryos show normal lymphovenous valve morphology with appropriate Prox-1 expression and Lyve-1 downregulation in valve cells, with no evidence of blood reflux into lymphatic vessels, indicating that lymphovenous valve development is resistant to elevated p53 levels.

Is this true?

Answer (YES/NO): NO